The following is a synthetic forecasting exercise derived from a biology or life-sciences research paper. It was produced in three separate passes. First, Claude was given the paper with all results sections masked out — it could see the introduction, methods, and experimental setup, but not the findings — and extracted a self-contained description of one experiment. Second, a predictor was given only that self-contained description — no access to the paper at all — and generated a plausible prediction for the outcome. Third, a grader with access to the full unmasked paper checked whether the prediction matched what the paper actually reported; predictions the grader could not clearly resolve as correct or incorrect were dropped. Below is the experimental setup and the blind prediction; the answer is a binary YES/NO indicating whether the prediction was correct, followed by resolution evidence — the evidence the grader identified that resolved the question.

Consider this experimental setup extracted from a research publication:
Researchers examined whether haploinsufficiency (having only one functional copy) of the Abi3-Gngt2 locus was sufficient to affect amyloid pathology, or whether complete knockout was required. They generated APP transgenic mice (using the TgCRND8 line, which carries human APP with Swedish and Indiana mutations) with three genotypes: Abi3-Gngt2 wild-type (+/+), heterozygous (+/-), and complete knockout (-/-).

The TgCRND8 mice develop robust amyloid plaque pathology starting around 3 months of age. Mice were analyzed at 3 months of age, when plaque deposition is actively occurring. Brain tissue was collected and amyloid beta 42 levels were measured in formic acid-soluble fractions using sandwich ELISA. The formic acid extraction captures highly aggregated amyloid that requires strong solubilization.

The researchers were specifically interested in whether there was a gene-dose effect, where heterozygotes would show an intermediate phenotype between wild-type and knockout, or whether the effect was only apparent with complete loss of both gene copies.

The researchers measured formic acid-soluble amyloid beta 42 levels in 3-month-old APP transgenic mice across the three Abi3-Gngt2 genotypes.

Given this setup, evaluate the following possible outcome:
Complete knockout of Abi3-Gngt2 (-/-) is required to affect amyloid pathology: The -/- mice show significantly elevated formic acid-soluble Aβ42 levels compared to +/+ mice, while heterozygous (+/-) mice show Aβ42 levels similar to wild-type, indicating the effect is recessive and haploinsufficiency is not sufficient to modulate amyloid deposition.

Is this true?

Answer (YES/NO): NO